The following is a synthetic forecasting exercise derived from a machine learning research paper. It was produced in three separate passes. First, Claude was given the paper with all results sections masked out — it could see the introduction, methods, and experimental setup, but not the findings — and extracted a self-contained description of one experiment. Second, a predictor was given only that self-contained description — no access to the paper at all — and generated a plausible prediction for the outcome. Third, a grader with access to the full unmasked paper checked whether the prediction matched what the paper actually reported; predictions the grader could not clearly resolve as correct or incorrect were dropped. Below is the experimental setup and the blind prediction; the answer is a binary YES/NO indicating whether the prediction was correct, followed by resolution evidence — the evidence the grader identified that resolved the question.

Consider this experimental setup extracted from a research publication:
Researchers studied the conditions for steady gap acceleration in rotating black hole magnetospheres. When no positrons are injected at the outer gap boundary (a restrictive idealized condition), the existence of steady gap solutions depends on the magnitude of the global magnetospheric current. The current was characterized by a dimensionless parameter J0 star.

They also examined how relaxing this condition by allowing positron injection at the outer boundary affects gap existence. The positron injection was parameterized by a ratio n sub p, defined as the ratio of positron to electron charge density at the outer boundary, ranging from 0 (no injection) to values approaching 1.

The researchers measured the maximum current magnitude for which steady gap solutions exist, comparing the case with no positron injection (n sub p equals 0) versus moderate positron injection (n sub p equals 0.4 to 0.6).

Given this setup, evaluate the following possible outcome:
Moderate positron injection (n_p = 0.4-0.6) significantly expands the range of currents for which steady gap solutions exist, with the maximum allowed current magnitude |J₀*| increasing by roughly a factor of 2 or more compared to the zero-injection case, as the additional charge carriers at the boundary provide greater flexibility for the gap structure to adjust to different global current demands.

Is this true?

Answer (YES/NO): YES